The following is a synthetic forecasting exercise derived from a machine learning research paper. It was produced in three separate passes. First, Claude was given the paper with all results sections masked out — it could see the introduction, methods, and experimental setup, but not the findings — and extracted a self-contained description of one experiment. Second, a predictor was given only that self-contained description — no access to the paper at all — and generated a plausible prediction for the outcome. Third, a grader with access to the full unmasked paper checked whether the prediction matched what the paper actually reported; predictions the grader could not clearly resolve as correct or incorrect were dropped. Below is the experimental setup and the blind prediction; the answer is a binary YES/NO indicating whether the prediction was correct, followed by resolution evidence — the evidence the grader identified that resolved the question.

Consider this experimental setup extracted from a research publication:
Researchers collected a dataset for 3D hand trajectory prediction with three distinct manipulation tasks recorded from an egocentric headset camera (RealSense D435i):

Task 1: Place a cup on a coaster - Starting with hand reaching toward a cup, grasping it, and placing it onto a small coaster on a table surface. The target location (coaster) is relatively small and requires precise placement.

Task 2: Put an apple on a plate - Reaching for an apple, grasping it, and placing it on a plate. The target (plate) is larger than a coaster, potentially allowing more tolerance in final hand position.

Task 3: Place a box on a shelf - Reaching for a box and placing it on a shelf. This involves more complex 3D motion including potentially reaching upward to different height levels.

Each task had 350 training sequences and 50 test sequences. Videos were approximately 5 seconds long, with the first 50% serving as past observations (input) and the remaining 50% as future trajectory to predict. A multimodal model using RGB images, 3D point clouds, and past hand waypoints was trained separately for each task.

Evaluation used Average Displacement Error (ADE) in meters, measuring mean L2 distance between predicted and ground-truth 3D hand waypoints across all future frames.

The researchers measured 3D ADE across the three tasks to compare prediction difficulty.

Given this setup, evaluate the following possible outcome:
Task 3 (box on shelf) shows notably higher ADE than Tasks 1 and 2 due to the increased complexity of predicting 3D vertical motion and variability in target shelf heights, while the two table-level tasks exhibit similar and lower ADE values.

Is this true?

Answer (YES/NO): NO